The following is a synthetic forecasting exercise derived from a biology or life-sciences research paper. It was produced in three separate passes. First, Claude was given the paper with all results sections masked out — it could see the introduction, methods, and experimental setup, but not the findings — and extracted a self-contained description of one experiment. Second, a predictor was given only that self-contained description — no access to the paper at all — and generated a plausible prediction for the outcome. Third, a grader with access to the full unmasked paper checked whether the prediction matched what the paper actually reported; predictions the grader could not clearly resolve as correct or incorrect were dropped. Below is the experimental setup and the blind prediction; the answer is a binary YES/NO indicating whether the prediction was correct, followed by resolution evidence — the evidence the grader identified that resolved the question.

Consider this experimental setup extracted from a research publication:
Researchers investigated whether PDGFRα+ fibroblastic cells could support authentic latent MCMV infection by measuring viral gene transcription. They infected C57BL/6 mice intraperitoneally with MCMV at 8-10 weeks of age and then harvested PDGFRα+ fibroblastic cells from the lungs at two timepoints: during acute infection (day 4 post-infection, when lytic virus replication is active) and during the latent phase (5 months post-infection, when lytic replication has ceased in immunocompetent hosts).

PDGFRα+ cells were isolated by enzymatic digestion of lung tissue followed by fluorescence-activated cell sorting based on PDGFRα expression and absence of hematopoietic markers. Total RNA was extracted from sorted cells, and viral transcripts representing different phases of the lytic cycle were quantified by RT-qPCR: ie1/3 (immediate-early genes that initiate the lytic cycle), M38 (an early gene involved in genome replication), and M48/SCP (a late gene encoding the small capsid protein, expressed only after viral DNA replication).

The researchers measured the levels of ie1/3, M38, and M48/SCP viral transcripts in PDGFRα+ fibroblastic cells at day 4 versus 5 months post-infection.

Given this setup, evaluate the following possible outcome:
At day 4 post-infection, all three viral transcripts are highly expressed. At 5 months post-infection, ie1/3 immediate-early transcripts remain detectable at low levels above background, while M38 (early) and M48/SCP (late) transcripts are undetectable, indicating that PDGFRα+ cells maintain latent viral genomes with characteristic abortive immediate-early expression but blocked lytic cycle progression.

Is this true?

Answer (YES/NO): NO